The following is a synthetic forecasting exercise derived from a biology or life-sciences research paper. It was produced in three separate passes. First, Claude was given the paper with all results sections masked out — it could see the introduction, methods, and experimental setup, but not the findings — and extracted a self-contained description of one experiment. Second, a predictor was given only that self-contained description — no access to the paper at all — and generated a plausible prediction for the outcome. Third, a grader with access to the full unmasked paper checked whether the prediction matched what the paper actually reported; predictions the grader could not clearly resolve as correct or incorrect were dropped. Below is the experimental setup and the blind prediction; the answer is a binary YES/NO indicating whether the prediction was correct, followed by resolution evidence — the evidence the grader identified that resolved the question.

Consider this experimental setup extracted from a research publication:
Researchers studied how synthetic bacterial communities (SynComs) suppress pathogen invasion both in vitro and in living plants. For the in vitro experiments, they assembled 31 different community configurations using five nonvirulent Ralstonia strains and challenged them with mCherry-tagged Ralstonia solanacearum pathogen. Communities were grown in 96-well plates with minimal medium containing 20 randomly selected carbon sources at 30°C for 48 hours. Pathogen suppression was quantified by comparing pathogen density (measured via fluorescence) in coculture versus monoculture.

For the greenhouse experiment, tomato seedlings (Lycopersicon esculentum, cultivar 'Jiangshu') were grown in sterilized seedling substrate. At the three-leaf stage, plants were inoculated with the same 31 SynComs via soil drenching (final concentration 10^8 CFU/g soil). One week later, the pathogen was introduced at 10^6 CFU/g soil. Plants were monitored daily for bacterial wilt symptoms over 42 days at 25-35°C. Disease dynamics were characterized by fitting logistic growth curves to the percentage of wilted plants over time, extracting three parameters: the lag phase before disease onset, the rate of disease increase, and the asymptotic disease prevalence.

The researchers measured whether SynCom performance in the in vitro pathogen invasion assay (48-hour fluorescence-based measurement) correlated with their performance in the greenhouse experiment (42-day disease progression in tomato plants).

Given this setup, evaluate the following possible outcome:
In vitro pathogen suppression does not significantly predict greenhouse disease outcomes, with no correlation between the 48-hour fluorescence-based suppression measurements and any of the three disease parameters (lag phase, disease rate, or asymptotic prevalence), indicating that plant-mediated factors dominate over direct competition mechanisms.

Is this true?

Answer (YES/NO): NO